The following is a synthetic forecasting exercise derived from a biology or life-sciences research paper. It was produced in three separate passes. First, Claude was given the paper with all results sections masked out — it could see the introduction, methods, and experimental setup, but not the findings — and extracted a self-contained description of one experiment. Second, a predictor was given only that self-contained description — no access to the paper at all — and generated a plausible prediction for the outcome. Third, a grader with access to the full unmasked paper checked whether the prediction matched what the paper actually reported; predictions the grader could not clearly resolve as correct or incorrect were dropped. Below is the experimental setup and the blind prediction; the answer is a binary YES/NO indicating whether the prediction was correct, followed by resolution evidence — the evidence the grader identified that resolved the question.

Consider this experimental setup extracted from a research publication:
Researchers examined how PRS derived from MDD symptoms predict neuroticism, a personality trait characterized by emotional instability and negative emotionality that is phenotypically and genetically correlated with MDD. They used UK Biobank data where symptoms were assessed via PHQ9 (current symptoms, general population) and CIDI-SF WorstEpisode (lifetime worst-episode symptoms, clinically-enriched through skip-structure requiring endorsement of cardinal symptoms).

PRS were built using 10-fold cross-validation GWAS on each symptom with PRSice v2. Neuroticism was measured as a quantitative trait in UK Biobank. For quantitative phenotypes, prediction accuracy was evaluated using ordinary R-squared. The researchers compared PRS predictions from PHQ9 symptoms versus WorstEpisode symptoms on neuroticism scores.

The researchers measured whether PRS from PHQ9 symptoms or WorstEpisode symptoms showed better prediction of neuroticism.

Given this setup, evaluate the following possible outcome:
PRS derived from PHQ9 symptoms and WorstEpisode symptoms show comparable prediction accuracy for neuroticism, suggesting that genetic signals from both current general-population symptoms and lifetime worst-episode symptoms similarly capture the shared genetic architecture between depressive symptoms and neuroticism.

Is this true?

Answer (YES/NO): NO